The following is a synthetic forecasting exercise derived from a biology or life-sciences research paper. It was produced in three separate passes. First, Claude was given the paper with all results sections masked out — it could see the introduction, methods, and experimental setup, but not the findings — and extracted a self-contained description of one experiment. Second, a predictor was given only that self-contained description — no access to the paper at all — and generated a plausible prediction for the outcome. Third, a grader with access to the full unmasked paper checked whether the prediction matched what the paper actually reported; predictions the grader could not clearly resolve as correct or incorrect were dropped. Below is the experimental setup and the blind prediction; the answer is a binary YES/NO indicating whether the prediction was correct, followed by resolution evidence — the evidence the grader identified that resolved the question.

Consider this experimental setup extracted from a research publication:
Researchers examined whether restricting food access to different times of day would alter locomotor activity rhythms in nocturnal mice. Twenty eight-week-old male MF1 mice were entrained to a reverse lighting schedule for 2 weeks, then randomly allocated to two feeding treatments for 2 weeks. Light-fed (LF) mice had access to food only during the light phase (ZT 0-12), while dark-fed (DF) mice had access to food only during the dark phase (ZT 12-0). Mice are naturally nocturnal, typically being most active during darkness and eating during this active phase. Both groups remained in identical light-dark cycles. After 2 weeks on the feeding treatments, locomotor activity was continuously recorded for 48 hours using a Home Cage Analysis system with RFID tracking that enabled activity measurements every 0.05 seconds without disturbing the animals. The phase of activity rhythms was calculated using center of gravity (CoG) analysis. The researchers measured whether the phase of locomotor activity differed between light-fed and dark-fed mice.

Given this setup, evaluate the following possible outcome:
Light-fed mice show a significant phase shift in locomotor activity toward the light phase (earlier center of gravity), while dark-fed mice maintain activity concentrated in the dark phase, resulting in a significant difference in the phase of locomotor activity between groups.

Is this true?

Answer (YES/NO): YES